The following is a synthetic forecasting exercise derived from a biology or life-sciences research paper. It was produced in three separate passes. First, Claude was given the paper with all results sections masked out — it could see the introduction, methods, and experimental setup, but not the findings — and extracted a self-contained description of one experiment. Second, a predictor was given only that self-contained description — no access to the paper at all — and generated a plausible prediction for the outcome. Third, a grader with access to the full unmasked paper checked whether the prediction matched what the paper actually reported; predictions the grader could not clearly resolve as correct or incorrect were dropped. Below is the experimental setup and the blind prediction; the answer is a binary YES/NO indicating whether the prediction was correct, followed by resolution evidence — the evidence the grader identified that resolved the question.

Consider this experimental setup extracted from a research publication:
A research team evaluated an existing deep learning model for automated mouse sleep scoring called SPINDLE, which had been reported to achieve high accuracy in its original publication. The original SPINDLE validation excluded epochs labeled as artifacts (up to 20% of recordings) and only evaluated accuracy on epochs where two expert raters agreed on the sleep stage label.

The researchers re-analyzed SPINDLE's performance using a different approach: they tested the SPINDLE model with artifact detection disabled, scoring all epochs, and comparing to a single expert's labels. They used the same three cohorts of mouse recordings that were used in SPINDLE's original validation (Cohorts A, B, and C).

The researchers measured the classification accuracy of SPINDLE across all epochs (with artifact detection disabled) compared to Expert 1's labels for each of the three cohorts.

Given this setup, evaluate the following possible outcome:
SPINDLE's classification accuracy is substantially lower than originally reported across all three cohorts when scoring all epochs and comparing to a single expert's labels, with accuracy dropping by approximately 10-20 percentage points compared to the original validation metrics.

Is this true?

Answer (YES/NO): NO